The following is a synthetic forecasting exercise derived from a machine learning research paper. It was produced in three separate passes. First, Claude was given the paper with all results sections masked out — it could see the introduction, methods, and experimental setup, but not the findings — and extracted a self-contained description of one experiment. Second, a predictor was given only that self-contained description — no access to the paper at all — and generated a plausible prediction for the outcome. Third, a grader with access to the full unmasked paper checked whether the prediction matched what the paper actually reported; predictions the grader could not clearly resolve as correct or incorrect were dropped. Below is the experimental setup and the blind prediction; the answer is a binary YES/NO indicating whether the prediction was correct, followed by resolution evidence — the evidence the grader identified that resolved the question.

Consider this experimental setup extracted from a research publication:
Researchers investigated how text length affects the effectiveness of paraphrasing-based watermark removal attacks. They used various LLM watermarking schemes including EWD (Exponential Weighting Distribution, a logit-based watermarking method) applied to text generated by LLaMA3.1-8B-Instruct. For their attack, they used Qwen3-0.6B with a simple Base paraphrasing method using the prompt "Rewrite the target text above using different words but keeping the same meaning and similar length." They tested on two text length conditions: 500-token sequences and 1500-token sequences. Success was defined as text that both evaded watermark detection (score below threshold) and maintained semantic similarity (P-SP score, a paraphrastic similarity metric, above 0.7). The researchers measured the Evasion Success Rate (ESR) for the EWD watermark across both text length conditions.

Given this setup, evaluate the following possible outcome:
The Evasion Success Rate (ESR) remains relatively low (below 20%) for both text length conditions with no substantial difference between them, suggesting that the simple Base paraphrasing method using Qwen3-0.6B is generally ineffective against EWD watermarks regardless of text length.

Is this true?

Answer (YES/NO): NO